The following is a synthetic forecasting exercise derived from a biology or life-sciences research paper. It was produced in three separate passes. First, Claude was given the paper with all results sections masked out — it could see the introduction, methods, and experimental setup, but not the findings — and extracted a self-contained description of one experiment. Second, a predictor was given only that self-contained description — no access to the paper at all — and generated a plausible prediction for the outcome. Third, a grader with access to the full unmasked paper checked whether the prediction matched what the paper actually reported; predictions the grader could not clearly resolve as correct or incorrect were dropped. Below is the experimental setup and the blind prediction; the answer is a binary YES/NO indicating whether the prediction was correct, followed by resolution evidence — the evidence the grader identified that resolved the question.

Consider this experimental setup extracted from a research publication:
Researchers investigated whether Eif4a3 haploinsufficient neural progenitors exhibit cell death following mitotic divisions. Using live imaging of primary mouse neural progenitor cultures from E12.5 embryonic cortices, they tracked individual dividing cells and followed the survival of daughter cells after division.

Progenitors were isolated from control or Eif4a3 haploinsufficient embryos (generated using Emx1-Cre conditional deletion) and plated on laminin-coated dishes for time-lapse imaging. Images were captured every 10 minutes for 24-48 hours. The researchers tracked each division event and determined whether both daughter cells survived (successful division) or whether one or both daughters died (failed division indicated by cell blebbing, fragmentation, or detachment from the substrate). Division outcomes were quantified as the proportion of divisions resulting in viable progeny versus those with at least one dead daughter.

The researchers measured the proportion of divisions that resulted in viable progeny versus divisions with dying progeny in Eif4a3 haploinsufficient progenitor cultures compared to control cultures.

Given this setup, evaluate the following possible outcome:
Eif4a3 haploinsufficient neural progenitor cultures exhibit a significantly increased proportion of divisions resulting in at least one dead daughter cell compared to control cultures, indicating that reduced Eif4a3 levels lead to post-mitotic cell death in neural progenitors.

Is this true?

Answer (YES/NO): YES